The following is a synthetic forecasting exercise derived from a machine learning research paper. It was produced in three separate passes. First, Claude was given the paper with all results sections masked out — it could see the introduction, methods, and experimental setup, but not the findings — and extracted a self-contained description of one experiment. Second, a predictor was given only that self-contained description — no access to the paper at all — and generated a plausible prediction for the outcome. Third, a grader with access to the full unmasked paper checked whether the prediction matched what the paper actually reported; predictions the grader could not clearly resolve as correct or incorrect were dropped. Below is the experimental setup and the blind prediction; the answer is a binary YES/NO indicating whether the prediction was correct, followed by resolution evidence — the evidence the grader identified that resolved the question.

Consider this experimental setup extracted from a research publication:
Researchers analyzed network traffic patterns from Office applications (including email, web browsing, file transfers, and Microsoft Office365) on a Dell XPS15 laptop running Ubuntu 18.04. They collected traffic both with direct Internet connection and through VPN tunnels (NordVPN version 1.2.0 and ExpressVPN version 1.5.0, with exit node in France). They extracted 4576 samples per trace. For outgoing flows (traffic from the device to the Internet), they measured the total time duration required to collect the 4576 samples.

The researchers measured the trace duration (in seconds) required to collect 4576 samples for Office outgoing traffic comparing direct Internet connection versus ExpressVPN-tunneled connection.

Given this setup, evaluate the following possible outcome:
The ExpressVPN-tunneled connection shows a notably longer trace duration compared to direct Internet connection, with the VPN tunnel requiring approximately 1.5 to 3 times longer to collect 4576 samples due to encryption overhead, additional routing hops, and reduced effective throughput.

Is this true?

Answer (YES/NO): YES